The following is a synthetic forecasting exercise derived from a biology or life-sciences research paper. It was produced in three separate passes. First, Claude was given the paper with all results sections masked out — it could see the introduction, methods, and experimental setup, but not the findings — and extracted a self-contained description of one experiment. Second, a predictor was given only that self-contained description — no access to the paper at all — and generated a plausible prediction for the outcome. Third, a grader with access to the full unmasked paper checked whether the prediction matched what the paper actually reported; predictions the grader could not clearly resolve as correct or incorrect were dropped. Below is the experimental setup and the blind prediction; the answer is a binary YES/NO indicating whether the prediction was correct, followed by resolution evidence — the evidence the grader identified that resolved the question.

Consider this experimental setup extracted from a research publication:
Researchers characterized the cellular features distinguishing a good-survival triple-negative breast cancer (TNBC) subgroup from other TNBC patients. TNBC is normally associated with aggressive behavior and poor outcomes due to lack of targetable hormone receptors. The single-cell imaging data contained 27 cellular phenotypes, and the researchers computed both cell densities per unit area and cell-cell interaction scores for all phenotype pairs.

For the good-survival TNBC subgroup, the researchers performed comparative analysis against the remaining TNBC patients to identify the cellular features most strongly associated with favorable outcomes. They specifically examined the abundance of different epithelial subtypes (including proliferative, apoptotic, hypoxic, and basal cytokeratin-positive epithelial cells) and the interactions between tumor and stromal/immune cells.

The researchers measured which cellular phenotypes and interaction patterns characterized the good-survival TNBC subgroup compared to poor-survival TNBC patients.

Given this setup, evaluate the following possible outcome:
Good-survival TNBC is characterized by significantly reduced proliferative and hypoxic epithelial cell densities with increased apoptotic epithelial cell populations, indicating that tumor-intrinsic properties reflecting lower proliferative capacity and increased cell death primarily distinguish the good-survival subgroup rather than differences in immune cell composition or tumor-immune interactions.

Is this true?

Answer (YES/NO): NO